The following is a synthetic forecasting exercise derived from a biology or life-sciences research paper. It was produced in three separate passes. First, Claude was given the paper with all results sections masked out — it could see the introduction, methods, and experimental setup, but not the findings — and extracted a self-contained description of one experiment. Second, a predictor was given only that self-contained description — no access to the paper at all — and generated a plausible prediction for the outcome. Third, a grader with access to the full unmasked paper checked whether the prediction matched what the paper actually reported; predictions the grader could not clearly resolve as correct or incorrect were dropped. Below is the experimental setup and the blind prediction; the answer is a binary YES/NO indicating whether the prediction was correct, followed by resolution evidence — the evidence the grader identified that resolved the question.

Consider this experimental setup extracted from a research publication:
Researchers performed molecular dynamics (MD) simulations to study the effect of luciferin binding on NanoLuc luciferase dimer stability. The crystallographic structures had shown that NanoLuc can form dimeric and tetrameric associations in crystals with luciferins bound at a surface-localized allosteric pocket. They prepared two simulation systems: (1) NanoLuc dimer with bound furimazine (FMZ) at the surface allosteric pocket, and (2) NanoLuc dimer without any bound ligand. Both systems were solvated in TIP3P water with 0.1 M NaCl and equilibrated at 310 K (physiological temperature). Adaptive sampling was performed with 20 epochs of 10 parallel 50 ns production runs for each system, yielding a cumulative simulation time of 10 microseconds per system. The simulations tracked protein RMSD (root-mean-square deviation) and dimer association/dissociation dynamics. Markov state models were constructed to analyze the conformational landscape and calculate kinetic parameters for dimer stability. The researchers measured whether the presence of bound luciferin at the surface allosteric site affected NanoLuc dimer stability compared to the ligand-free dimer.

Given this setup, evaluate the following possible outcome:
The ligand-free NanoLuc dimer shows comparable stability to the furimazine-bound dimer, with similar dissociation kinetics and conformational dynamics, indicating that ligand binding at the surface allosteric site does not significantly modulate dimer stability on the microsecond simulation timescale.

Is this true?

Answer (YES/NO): NO